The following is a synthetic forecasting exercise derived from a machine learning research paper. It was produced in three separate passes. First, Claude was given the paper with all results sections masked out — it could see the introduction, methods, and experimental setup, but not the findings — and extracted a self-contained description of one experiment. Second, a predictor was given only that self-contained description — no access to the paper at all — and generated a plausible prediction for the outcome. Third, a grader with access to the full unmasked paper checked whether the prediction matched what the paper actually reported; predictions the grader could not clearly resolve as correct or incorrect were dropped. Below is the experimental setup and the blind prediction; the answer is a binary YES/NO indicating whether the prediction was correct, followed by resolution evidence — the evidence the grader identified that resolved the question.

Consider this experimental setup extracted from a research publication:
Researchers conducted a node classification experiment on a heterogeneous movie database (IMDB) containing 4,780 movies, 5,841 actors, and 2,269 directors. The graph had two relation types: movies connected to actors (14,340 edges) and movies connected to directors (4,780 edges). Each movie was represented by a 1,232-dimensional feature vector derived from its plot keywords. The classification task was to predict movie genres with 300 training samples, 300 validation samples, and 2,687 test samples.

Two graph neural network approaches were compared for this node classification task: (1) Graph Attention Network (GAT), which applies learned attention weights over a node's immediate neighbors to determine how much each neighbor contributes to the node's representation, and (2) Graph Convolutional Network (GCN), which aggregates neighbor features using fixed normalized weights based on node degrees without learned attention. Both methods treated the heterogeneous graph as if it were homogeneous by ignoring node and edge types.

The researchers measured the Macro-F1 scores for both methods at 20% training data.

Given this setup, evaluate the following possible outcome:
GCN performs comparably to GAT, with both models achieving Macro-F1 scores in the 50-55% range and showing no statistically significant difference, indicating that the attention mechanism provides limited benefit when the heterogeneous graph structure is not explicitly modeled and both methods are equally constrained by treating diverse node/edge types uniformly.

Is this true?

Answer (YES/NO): NO